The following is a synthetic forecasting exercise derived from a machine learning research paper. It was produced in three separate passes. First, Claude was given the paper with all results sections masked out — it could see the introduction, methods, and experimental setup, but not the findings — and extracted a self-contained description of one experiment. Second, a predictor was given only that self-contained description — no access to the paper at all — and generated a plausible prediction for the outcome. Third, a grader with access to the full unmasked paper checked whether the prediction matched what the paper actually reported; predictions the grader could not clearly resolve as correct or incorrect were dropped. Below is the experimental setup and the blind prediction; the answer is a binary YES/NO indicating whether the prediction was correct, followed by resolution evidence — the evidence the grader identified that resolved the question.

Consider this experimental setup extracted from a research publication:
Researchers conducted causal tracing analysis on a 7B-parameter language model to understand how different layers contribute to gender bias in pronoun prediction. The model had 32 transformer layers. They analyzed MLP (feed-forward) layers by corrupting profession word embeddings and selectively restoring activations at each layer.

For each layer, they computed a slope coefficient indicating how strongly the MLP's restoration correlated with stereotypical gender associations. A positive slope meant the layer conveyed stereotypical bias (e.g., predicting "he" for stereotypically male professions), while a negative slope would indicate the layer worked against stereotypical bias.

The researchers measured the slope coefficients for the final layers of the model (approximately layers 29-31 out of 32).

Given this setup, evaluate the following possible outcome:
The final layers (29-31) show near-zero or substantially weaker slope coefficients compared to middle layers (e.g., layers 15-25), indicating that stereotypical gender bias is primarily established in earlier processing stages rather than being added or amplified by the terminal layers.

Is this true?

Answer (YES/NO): NO